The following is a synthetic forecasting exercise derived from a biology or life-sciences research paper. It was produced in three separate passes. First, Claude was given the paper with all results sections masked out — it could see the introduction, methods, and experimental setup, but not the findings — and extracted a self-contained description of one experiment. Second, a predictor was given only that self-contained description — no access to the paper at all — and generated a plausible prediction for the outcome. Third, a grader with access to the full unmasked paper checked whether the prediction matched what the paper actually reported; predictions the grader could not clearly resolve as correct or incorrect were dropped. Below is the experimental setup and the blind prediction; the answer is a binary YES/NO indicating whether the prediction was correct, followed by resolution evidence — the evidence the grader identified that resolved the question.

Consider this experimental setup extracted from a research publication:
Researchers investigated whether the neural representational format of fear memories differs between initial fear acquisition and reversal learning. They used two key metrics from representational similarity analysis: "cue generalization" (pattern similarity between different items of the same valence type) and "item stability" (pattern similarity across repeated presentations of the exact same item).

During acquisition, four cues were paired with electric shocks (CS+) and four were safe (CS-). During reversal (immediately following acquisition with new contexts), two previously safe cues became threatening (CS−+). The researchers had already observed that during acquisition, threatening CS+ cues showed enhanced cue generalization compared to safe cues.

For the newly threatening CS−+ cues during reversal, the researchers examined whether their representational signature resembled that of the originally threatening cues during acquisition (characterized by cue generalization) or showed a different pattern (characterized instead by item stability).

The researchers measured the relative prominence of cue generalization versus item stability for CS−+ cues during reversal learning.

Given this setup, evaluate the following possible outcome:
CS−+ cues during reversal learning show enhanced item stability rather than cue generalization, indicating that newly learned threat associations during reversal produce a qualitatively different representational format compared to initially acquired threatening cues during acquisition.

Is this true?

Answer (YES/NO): NO